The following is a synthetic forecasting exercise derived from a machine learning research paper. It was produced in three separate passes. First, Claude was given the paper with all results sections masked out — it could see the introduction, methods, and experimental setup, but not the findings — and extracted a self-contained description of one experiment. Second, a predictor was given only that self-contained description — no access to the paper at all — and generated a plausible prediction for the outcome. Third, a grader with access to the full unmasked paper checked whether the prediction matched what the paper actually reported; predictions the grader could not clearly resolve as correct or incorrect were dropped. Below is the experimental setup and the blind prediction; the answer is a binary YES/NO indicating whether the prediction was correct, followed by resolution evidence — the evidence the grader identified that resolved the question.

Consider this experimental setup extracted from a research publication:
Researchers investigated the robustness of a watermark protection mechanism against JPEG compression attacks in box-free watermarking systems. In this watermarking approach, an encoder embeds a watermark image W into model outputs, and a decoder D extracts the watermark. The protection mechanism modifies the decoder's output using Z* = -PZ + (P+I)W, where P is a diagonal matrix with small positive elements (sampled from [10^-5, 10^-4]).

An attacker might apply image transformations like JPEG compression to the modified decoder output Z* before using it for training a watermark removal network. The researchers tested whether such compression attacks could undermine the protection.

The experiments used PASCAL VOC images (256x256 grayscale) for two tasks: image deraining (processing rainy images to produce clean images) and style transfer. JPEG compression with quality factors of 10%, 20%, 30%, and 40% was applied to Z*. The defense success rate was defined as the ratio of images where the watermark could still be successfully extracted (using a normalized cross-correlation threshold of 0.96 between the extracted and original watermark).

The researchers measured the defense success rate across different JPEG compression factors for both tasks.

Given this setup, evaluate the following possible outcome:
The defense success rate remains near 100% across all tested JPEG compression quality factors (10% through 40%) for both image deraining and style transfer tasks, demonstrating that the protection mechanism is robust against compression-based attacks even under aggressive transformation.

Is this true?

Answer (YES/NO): YES